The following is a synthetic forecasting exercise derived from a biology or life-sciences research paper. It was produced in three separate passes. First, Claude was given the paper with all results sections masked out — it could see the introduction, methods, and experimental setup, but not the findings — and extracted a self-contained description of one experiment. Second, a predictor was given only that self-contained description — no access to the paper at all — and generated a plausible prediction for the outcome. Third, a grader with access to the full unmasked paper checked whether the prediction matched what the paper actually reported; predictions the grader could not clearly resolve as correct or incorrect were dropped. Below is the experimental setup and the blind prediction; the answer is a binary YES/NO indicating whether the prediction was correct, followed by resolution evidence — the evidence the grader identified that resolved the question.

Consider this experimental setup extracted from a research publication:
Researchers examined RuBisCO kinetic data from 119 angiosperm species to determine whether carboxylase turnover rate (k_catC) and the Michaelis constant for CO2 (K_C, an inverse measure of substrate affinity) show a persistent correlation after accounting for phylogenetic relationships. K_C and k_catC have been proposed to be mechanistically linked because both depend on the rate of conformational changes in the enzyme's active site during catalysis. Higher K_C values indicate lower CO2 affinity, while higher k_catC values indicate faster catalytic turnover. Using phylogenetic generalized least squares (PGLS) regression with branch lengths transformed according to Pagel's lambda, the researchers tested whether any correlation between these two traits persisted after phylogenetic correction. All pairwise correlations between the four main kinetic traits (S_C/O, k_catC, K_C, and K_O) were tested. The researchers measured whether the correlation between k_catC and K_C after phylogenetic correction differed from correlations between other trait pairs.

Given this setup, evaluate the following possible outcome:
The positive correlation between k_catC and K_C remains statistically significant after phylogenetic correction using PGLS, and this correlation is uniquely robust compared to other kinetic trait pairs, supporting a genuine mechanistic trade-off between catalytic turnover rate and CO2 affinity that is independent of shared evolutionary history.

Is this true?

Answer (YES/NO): YES